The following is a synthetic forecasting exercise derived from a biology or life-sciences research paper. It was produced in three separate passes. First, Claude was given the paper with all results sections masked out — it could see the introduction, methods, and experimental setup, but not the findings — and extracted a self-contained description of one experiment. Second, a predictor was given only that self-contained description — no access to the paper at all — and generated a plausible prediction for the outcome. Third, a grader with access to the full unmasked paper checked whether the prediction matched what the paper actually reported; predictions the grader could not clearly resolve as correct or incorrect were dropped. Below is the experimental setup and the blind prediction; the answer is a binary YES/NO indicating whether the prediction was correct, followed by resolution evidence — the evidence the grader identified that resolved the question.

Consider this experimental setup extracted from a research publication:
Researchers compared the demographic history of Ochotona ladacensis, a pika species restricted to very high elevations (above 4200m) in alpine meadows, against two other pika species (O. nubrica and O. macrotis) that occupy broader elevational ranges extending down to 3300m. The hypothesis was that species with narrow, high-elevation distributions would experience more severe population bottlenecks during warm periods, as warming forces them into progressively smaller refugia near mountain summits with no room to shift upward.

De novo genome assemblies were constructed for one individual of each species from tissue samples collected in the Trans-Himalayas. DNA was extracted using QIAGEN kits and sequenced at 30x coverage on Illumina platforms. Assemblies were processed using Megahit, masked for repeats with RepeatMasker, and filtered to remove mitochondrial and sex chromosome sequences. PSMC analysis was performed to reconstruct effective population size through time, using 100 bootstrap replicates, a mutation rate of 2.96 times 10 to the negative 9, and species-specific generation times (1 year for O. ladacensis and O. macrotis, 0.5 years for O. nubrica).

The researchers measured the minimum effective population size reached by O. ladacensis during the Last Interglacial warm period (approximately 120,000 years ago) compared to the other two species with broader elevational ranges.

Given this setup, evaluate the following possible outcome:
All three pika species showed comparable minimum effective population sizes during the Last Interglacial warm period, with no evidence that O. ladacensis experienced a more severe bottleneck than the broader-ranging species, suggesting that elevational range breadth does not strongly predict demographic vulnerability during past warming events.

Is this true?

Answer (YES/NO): NO